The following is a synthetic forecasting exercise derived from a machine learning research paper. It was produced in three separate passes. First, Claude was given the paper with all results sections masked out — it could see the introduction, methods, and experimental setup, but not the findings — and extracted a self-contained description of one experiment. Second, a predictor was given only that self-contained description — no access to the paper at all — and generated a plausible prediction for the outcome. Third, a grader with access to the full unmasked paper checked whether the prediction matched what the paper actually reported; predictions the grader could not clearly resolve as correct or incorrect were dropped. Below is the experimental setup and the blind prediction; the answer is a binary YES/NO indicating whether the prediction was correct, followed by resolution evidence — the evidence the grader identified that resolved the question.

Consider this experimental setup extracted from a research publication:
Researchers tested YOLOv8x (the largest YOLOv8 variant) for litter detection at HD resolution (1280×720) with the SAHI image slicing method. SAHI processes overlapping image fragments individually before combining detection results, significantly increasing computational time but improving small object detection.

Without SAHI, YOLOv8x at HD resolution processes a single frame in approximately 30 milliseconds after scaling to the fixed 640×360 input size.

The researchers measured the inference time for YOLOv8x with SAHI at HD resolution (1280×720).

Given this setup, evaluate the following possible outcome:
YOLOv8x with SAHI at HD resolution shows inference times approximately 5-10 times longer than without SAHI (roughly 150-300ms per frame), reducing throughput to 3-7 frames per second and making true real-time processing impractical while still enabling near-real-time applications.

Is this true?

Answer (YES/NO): NO